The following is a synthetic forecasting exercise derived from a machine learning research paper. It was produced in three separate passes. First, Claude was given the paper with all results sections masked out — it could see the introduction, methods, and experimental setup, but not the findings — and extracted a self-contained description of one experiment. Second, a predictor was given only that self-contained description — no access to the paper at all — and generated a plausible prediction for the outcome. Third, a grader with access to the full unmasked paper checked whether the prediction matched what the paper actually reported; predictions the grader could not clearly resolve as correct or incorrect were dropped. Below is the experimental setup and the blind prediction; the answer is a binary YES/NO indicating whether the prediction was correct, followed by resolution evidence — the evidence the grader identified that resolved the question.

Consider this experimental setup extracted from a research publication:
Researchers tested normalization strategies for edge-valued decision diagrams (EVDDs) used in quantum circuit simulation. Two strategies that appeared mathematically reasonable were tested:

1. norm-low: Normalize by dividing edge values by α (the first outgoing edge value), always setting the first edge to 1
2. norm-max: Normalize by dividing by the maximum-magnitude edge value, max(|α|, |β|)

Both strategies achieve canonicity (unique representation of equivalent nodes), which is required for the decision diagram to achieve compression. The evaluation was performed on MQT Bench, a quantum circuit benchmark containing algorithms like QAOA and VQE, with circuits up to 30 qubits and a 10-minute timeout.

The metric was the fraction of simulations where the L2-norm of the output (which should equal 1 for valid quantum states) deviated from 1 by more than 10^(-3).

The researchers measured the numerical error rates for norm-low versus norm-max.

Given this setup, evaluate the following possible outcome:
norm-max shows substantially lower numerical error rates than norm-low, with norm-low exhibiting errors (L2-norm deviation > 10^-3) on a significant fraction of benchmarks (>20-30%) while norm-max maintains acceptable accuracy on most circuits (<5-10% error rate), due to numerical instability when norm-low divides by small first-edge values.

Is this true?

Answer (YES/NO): NO